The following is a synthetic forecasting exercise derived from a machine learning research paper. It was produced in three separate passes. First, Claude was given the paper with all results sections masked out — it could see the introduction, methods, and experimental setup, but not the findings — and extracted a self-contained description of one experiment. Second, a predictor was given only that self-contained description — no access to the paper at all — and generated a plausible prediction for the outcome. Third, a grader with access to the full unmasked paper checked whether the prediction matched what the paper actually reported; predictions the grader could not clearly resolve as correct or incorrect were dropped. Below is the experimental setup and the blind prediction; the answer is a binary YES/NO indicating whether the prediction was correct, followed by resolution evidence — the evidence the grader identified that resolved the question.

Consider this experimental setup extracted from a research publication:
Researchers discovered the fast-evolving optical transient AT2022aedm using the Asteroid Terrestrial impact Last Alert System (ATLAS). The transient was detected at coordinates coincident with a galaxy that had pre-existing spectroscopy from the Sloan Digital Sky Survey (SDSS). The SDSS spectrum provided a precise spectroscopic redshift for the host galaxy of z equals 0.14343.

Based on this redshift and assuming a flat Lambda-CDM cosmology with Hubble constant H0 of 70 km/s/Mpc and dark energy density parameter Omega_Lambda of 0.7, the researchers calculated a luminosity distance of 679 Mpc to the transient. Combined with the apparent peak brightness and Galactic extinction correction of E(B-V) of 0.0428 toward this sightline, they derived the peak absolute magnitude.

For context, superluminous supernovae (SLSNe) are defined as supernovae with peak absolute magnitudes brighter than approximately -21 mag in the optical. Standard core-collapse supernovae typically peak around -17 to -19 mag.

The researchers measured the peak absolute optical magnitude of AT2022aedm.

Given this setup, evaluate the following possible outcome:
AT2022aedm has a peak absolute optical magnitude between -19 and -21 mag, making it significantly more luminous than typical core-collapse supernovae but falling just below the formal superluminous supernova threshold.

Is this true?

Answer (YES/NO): NO